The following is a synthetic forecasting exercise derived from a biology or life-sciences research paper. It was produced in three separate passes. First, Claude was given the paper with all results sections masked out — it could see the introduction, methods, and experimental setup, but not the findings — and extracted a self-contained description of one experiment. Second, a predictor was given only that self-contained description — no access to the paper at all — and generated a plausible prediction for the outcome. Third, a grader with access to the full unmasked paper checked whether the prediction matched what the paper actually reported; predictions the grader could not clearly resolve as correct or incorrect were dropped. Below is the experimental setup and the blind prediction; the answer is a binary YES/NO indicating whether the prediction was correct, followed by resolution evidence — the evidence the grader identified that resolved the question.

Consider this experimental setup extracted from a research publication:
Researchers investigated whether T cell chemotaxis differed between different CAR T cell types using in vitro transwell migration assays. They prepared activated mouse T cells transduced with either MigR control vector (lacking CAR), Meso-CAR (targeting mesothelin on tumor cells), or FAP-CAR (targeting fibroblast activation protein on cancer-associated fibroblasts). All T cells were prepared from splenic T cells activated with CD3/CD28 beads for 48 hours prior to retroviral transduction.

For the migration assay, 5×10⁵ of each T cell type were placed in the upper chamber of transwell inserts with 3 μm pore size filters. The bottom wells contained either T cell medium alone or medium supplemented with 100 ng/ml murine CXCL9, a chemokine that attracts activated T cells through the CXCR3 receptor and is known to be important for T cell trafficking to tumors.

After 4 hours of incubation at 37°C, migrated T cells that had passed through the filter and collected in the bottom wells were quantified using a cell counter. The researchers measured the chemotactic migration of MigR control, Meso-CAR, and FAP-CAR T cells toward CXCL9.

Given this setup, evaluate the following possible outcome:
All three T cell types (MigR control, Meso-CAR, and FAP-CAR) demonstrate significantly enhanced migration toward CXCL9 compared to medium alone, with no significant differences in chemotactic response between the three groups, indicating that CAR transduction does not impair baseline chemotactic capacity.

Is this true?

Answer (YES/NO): YES